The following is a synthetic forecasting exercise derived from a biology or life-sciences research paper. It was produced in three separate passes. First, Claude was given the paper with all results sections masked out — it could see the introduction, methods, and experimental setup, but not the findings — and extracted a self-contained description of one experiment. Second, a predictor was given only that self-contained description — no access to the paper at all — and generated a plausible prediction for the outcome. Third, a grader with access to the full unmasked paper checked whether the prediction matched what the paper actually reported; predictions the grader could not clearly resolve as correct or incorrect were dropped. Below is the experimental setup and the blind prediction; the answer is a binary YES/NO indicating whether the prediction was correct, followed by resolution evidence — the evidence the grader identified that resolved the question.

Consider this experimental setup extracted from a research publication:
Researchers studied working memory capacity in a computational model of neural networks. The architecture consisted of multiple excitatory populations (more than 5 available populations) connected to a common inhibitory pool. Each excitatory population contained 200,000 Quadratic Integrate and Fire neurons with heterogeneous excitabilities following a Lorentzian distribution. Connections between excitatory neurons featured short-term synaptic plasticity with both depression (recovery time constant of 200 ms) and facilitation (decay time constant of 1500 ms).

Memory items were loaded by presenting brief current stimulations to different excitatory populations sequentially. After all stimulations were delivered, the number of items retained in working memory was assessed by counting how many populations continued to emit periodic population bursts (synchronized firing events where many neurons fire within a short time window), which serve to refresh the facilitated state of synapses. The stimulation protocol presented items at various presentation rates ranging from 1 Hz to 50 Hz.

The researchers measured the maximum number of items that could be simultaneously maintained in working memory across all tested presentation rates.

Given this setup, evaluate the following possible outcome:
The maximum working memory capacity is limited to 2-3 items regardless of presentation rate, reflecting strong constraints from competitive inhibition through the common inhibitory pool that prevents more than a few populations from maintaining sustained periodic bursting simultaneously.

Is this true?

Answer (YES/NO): NO